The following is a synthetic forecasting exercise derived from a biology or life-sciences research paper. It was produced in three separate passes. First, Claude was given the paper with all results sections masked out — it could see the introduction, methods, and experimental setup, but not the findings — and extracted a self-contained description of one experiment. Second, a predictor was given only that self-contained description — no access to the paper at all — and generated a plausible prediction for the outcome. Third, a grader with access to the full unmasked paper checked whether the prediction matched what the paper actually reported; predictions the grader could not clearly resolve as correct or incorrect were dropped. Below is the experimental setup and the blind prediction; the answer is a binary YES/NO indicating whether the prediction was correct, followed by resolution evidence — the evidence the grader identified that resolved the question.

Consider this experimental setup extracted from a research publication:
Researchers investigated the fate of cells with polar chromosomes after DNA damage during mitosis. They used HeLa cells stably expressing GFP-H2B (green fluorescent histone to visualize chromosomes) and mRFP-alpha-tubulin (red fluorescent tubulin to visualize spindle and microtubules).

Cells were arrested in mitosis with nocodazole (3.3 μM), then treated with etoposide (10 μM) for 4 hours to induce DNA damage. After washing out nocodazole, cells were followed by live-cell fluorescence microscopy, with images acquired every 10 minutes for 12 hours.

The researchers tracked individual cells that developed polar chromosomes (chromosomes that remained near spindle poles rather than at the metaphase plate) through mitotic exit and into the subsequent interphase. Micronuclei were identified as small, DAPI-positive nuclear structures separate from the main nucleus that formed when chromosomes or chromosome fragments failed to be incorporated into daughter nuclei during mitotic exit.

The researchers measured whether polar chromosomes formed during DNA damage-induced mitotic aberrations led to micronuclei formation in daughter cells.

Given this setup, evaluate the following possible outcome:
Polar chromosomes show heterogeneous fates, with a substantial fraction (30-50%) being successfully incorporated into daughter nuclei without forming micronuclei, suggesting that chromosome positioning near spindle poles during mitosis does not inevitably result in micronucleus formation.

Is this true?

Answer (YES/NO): NO